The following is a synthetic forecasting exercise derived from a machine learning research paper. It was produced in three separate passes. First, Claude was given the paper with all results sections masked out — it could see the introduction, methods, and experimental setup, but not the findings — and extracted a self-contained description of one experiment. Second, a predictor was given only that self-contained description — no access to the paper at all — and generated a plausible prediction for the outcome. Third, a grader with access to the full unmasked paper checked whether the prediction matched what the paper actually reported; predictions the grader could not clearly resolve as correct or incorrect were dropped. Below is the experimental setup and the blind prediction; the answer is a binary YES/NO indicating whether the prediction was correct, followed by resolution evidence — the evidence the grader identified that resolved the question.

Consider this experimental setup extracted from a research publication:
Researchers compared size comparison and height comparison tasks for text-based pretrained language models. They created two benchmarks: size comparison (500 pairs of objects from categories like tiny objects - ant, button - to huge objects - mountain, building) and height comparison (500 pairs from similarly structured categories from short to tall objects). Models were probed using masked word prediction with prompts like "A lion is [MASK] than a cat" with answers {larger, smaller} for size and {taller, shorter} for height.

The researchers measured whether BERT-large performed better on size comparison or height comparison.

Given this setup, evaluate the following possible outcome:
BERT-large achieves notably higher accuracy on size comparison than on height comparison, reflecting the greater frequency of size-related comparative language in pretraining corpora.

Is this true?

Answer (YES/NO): NO